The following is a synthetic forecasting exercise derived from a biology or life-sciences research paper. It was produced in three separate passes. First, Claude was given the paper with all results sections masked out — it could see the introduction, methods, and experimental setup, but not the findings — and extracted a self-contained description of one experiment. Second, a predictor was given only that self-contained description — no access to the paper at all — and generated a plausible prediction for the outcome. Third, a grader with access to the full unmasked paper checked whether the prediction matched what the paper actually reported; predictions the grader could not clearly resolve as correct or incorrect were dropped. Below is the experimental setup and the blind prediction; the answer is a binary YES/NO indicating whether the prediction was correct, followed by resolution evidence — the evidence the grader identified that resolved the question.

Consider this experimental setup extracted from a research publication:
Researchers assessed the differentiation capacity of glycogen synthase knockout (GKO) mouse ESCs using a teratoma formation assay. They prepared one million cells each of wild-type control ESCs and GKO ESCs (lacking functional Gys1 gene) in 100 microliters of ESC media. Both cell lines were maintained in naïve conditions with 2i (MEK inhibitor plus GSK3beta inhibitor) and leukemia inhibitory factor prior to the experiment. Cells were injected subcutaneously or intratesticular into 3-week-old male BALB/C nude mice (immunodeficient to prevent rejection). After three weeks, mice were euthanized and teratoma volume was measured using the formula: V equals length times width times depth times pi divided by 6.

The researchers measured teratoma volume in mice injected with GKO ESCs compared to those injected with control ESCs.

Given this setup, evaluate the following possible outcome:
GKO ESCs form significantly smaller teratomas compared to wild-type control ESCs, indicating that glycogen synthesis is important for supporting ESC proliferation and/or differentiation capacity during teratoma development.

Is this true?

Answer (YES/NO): NO